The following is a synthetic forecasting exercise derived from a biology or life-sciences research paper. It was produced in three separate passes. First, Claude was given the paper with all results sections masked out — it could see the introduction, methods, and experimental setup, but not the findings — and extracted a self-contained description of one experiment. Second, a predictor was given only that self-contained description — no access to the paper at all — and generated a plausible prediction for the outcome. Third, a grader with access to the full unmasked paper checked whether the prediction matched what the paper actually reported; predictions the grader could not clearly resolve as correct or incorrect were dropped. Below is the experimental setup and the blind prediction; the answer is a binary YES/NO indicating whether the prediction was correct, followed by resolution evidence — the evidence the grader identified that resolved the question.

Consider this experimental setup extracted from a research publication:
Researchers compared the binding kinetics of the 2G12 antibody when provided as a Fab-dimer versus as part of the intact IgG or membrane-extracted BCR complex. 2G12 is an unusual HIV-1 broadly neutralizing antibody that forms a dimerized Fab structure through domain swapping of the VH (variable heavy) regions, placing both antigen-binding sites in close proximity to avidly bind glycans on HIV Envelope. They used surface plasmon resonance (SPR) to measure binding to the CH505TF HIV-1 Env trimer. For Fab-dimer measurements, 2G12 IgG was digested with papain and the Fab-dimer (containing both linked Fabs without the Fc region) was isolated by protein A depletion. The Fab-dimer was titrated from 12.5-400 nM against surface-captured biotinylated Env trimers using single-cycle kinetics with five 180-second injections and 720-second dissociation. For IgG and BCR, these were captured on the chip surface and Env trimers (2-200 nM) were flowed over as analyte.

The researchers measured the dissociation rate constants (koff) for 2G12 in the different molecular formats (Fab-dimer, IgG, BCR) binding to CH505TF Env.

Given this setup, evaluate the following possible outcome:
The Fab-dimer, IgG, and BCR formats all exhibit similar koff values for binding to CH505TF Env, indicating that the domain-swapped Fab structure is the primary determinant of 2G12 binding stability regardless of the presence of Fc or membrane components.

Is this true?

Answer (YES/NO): NO